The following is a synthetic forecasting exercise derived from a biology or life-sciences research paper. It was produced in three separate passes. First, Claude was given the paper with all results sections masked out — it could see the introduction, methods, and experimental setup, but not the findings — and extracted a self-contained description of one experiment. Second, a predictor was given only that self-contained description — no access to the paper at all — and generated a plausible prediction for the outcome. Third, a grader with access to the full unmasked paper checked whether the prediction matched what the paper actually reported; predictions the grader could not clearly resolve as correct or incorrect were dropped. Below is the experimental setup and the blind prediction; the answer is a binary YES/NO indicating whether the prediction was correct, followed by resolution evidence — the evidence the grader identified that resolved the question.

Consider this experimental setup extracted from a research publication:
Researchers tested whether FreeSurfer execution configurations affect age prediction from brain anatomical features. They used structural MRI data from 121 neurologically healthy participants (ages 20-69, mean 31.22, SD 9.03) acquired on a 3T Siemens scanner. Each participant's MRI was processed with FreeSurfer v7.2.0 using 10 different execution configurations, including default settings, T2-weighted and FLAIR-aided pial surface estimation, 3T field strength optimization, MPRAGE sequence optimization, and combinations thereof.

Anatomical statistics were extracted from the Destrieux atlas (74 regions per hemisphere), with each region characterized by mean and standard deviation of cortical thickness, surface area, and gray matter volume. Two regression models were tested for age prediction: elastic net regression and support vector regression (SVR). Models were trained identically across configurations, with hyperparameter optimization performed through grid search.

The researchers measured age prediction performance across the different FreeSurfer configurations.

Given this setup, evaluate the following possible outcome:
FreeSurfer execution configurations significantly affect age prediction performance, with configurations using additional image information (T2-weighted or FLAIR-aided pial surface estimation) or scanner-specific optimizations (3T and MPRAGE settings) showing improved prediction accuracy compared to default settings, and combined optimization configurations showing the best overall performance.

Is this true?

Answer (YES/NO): NO